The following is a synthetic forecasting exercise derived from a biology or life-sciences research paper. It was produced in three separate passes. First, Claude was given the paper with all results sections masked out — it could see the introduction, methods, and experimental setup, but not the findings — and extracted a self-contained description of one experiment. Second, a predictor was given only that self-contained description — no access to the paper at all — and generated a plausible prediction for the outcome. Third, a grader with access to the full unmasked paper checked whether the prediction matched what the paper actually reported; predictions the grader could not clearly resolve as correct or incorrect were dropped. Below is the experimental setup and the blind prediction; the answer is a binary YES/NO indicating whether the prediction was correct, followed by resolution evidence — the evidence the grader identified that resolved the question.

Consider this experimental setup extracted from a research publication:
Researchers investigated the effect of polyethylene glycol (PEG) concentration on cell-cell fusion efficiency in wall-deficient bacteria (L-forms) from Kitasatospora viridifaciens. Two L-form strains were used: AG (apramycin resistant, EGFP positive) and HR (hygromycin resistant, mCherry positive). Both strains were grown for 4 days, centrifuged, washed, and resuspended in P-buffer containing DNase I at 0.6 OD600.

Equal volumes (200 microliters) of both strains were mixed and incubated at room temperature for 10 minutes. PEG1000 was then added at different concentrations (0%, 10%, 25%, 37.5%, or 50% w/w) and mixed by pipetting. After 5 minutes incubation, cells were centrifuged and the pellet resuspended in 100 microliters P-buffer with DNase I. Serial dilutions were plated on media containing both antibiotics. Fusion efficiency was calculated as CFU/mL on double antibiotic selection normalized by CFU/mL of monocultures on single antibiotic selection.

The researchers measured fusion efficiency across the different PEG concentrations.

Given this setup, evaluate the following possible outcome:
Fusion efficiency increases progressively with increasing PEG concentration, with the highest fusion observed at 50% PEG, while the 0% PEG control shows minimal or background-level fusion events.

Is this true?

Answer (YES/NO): NO